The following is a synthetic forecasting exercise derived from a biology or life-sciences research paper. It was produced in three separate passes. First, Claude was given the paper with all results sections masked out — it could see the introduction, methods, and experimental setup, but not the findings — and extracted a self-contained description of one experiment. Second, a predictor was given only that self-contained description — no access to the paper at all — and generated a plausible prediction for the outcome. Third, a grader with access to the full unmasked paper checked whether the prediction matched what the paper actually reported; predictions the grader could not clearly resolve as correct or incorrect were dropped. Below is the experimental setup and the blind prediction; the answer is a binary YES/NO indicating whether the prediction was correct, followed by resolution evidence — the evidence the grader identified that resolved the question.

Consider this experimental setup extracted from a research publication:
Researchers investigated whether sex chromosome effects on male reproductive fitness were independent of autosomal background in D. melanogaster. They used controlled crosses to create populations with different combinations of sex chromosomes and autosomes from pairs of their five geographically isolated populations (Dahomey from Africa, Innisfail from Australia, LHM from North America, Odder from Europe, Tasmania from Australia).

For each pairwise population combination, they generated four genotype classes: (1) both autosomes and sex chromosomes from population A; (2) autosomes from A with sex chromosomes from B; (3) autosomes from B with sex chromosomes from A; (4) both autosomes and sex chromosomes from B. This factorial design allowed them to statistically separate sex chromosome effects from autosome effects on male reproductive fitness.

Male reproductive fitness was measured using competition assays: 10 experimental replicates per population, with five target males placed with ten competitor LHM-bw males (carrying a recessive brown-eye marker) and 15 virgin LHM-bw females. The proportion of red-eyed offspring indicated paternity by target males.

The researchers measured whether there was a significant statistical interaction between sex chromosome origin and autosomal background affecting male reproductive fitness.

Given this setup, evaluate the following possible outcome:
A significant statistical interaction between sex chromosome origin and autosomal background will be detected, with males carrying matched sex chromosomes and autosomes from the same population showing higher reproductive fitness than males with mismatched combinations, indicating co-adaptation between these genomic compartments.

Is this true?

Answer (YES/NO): NO